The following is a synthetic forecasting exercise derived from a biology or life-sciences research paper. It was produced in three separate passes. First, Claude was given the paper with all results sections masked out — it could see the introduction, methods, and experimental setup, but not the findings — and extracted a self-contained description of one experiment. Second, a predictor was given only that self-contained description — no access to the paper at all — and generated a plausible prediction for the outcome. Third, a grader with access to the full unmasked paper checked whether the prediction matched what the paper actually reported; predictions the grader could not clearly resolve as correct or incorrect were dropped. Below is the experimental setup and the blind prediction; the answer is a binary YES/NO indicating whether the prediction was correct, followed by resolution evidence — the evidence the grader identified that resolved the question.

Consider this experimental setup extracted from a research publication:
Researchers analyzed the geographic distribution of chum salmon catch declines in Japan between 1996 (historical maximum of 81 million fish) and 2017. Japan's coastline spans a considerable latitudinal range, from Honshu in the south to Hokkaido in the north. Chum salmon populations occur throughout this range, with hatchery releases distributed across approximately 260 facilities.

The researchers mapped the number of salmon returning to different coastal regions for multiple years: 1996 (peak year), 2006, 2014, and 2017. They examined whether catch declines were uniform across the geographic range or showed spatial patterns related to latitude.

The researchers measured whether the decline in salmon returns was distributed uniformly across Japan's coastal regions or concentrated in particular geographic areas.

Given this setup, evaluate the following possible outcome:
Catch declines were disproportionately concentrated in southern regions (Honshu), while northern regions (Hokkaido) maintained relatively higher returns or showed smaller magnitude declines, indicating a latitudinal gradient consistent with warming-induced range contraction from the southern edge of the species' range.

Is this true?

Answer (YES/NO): YES